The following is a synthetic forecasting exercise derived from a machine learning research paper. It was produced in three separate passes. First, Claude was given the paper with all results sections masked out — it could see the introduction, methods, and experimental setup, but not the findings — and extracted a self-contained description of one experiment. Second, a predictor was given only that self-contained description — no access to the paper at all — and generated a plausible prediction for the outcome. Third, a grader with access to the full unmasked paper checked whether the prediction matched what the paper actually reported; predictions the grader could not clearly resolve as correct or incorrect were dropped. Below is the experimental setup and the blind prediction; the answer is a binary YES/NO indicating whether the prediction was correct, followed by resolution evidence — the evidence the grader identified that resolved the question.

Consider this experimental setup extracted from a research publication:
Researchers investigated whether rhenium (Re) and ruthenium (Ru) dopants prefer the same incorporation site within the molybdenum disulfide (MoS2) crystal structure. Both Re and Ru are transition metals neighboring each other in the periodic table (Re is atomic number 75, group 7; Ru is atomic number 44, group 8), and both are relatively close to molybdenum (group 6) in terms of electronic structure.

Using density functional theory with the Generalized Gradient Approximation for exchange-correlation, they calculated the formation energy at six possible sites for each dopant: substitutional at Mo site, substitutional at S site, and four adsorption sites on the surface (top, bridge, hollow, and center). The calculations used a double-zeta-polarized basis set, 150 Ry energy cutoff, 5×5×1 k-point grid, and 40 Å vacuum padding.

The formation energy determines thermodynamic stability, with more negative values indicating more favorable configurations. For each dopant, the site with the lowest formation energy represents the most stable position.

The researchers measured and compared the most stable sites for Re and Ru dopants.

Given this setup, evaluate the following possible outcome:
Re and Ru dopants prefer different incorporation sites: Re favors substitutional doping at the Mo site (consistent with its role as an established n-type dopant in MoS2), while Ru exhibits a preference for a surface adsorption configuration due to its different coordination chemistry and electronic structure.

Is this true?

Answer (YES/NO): NO